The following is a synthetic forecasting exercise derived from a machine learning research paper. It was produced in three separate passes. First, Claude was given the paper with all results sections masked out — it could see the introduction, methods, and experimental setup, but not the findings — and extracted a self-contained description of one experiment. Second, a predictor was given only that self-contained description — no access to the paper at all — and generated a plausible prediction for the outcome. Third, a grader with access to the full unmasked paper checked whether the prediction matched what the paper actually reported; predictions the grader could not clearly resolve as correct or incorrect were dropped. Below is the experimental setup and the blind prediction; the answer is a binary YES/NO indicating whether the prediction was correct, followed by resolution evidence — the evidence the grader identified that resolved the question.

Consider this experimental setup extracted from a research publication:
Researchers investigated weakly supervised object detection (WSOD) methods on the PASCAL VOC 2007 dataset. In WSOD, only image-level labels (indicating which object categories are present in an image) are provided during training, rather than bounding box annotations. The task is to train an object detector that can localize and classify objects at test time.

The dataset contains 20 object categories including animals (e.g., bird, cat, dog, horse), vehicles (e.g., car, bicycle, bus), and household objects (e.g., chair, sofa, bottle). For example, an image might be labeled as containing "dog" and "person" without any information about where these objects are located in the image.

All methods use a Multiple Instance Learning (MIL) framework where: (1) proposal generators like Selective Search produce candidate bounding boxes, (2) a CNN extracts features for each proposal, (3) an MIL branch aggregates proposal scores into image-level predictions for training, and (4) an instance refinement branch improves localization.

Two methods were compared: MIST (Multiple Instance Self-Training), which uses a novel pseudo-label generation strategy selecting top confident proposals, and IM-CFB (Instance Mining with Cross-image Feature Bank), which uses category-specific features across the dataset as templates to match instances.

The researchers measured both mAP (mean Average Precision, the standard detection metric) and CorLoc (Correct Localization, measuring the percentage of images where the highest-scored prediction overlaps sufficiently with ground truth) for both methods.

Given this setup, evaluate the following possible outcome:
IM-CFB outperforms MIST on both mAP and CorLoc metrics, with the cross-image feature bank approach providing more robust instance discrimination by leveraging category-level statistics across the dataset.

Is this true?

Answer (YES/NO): NO